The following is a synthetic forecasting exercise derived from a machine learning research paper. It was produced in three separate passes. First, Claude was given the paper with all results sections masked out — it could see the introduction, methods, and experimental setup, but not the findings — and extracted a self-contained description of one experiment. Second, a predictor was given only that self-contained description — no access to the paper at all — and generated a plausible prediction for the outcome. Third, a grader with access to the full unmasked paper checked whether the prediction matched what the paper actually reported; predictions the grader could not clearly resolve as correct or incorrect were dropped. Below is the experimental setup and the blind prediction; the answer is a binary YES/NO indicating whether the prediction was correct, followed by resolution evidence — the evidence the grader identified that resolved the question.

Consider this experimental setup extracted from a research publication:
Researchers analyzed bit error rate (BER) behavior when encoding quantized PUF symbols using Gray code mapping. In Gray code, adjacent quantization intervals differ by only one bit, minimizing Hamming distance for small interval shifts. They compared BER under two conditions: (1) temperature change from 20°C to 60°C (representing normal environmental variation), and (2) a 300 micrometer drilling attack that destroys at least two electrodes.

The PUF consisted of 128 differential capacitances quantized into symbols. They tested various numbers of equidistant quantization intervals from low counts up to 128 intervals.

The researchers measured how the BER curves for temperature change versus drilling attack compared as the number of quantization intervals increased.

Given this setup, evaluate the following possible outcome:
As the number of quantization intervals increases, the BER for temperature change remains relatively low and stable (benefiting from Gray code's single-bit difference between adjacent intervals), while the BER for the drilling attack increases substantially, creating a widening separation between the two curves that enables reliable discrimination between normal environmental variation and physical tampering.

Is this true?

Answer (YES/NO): NO